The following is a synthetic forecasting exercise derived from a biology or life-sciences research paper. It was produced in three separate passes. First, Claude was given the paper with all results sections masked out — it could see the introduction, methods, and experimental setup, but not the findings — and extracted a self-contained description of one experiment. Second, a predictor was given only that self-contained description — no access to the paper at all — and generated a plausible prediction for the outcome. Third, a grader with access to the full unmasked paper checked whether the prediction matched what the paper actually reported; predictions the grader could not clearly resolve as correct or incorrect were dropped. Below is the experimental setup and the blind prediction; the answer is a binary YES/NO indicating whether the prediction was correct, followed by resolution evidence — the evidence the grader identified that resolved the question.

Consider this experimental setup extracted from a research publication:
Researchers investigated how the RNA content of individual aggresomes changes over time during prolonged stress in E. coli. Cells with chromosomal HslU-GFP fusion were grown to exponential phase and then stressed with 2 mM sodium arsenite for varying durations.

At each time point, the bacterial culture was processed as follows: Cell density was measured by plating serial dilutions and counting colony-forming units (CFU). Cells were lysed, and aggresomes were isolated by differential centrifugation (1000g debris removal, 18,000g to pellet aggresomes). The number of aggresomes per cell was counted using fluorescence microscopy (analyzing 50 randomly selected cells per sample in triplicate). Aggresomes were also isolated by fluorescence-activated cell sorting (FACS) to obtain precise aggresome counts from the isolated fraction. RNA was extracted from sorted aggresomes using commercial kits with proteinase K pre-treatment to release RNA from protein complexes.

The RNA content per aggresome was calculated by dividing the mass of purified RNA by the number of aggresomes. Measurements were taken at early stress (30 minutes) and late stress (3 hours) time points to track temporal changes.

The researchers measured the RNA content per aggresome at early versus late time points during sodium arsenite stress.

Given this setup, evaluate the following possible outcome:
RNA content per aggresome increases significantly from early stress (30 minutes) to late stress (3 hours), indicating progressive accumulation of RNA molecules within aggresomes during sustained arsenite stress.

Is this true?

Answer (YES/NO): YES